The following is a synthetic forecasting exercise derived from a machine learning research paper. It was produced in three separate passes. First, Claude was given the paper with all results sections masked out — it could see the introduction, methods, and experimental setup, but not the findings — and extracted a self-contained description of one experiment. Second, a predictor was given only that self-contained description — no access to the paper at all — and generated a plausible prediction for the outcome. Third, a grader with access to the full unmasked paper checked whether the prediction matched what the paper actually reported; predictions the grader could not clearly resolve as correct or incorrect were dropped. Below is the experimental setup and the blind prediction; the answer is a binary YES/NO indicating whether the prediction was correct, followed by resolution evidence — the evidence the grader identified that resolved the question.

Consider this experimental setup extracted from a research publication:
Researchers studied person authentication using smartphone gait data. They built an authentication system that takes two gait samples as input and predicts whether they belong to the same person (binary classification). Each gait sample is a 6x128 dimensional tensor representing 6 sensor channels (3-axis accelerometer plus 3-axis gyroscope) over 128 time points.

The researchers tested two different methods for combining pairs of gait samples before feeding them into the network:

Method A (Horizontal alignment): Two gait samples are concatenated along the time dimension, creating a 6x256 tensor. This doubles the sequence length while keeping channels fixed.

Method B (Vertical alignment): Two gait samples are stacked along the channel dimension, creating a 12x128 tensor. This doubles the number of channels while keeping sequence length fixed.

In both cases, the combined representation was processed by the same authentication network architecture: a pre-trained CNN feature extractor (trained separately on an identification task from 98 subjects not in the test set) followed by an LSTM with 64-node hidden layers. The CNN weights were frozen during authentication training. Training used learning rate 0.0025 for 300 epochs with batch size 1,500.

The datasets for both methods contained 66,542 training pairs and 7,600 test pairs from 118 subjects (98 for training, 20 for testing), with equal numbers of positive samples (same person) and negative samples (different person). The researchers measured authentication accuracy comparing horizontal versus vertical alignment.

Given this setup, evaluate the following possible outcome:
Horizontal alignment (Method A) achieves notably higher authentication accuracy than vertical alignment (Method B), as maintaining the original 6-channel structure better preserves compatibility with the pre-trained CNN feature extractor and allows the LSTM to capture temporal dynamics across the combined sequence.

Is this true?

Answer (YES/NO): NO